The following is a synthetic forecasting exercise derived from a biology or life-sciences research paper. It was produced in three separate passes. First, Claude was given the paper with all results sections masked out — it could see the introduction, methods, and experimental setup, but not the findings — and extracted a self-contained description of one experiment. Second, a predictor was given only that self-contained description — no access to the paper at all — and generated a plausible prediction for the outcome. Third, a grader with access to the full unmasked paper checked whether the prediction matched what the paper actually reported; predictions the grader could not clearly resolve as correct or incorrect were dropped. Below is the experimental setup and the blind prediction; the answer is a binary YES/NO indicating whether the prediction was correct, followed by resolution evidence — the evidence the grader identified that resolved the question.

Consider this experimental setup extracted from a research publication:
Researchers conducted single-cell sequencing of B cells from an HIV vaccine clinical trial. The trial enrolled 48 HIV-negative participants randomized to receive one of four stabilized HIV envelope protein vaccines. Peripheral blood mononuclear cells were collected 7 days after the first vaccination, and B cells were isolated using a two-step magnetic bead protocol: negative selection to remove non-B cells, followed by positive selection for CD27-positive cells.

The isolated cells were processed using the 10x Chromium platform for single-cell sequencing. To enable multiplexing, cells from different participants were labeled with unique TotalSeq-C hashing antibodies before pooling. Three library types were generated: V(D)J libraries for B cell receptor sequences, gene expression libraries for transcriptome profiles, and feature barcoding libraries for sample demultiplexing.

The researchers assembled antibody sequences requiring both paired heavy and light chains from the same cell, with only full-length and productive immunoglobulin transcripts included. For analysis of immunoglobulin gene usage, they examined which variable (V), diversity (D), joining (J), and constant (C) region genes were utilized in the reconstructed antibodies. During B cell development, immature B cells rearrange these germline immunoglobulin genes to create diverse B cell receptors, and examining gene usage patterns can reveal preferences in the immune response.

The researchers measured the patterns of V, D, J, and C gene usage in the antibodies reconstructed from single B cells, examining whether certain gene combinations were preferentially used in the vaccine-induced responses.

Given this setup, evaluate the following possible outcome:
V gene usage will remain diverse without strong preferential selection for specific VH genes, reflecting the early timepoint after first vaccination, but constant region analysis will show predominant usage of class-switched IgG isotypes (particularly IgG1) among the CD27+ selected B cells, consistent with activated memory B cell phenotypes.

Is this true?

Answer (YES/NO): NO